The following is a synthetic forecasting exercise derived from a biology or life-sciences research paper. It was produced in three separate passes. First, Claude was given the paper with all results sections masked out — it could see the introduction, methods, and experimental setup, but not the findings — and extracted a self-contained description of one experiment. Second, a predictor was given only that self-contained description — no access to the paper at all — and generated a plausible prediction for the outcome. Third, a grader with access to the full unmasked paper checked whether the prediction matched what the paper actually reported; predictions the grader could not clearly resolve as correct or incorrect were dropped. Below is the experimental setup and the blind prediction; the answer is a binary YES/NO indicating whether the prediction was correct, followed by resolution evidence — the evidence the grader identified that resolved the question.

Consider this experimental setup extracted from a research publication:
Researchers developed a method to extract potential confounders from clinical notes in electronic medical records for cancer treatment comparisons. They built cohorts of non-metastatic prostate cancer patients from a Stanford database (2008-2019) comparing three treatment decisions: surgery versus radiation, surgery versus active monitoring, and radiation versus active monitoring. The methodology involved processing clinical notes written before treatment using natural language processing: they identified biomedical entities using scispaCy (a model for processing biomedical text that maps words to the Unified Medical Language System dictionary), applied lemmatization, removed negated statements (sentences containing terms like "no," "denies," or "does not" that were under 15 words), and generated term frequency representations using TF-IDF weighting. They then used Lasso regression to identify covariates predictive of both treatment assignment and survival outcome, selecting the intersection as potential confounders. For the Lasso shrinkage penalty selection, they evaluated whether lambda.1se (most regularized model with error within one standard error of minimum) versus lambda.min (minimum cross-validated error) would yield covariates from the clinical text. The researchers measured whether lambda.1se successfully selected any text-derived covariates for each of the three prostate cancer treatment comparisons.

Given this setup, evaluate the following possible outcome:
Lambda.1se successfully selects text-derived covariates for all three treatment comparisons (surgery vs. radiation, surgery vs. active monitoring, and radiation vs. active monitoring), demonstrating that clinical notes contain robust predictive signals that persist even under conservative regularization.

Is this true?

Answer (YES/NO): NO